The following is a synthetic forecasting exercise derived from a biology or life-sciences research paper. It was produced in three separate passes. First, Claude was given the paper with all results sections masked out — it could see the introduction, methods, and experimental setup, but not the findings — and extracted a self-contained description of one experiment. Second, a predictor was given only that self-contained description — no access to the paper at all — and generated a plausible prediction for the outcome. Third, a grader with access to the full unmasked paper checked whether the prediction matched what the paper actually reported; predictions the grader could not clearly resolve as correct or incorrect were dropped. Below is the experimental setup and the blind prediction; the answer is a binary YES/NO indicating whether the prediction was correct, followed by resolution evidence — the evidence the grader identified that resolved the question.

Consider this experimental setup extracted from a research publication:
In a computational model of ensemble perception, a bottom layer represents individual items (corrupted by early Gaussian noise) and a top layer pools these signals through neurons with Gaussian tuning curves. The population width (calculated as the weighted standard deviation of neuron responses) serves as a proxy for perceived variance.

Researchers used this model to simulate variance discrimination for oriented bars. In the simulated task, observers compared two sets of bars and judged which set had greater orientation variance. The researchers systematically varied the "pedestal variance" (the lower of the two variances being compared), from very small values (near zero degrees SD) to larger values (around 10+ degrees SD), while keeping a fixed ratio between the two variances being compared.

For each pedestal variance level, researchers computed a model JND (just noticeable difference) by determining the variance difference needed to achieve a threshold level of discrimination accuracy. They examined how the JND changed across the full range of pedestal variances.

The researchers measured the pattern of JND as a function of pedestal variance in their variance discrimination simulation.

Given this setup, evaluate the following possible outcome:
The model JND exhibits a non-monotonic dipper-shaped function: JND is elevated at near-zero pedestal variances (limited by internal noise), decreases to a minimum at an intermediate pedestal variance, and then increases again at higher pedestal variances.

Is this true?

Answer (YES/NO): YES